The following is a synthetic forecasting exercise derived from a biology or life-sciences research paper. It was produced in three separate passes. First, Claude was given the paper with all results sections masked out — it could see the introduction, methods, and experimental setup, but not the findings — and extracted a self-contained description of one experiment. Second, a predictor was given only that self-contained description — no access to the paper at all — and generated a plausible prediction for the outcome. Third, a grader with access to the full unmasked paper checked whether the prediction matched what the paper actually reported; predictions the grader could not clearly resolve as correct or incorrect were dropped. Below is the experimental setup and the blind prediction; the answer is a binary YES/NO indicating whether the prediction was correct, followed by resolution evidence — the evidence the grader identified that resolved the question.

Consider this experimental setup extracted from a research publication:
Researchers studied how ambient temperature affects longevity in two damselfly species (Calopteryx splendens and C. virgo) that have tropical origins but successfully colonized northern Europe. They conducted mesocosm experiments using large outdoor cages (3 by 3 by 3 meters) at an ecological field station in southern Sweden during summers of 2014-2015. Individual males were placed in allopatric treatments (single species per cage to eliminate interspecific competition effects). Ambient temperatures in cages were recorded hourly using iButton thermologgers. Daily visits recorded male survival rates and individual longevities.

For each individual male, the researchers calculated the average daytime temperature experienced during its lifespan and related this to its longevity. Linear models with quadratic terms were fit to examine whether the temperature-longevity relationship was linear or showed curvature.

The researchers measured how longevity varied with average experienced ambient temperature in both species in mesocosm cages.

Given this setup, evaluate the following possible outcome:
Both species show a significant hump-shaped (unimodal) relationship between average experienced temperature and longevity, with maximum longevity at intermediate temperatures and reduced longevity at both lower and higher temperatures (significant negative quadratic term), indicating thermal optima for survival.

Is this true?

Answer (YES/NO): NO